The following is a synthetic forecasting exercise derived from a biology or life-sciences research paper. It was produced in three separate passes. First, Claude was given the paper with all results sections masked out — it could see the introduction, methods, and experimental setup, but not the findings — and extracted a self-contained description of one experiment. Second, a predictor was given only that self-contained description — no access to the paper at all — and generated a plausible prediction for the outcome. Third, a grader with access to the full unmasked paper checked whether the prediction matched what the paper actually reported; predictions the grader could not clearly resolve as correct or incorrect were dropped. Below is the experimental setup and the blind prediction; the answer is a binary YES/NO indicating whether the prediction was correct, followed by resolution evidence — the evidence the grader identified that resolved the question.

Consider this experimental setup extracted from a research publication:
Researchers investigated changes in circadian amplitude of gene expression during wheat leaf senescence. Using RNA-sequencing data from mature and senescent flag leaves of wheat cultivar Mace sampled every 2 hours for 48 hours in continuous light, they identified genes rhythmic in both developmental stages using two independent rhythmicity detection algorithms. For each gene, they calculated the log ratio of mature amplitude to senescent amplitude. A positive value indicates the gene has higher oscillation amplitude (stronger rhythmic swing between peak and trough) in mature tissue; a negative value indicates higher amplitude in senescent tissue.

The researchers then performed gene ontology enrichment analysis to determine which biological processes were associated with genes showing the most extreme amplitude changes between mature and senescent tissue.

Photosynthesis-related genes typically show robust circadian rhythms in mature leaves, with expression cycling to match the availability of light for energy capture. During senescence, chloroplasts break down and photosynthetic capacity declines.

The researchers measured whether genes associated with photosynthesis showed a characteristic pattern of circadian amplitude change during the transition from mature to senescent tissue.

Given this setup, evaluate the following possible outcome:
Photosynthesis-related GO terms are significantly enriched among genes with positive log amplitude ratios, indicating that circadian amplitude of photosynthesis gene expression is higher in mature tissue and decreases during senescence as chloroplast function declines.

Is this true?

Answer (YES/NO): NO